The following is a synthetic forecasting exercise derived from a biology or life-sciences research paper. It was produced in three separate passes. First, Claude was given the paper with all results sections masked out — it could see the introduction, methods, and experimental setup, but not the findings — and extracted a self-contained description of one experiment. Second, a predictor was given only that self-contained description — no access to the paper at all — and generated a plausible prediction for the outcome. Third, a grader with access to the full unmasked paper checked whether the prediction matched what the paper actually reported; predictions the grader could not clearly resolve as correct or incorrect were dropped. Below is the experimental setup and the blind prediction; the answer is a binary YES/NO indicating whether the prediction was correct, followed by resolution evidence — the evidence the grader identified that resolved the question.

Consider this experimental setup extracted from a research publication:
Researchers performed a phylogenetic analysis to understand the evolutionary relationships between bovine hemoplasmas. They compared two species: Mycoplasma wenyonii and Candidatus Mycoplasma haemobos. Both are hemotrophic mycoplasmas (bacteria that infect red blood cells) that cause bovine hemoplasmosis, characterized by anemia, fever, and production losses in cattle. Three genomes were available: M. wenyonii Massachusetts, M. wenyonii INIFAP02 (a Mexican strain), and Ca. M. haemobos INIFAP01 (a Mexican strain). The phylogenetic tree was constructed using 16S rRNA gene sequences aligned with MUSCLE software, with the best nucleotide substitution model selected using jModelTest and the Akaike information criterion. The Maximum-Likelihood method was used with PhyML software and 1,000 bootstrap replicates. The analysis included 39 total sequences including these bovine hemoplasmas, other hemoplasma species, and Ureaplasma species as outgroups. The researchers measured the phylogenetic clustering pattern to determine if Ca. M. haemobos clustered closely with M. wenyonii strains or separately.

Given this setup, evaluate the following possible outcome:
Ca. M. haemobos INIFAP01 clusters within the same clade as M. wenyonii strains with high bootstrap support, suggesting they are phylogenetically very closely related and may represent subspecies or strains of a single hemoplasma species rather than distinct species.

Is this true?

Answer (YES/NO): NO